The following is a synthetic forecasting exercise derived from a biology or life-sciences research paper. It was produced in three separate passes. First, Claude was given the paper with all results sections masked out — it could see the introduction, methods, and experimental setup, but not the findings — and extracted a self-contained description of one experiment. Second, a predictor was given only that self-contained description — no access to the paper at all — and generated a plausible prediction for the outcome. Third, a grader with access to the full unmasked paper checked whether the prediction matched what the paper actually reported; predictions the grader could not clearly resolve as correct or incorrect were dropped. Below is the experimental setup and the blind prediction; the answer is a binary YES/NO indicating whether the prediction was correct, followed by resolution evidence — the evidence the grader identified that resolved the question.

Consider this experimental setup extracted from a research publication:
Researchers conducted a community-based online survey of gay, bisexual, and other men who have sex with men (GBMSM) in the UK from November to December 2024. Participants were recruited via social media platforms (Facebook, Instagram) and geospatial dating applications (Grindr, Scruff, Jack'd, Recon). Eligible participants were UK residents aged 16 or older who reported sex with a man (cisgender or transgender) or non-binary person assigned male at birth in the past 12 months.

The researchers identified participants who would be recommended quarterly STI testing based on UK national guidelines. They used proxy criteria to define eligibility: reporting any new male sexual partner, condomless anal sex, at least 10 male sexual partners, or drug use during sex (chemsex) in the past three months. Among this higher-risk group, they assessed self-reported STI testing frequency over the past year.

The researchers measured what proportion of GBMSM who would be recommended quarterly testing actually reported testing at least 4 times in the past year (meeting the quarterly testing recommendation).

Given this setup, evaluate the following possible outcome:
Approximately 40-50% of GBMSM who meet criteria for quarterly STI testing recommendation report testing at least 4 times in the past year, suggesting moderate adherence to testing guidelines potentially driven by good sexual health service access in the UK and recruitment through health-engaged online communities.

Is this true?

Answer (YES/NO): NO